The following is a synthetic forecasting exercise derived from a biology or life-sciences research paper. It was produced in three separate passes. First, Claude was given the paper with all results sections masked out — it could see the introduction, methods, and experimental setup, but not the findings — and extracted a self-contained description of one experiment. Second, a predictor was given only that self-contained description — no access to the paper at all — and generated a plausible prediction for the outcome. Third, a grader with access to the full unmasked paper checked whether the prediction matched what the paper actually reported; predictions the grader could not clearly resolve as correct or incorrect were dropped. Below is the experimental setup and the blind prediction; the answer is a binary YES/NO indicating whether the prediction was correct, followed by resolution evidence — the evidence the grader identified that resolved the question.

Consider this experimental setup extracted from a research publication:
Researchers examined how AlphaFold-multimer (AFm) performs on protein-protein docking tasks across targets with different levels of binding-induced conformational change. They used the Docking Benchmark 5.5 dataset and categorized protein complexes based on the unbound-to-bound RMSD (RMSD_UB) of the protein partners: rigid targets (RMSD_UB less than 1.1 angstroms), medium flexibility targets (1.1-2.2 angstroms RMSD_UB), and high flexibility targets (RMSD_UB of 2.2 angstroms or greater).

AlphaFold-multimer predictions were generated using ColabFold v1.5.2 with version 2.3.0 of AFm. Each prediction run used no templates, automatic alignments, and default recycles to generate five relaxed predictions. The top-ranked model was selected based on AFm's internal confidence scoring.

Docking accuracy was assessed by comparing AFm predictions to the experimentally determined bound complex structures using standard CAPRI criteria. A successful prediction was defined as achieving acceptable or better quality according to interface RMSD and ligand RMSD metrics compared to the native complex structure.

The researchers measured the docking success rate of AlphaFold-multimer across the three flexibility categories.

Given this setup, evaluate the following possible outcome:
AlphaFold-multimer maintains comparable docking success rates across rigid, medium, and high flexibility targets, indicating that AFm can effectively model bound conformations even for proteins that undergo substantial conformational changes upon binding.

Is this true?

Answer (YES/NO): NO